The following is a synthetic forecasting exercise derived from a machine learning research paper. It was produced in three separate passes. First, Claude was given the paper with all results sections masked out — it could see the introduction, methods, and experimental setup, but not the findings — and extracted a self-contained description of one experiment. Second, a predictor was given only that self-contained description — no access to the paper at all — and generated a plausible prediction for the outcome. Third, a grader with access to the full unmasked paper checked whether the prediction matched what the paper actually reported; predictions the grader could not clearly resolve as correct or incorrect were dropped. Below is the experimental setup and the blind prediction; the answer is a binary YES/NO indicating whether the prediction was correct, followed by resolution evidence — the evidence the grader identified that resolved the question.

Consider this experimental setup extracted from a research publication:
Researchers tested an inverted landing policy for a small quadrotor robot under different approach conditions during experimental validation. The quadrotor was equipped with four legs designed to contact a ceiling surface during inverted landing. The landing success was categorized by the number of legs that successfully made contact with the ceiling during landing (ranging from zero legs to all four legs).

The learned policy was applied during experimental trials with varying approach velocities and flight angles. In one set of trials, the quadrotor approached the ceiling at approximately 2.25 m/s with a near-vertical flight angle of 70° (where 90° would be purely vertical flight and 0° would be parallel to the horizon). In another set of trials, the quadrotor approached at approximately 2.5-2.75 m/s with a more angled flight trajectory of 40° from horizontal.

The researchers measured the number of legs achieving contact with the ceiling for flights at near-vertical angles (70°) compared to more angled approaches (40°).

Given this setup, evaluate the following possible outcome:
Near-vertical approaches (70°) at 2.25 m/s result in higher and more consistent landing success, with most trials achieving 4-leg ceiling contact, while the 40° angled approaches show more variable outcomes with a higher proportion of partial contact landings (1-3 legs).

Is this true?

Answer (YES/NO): NO